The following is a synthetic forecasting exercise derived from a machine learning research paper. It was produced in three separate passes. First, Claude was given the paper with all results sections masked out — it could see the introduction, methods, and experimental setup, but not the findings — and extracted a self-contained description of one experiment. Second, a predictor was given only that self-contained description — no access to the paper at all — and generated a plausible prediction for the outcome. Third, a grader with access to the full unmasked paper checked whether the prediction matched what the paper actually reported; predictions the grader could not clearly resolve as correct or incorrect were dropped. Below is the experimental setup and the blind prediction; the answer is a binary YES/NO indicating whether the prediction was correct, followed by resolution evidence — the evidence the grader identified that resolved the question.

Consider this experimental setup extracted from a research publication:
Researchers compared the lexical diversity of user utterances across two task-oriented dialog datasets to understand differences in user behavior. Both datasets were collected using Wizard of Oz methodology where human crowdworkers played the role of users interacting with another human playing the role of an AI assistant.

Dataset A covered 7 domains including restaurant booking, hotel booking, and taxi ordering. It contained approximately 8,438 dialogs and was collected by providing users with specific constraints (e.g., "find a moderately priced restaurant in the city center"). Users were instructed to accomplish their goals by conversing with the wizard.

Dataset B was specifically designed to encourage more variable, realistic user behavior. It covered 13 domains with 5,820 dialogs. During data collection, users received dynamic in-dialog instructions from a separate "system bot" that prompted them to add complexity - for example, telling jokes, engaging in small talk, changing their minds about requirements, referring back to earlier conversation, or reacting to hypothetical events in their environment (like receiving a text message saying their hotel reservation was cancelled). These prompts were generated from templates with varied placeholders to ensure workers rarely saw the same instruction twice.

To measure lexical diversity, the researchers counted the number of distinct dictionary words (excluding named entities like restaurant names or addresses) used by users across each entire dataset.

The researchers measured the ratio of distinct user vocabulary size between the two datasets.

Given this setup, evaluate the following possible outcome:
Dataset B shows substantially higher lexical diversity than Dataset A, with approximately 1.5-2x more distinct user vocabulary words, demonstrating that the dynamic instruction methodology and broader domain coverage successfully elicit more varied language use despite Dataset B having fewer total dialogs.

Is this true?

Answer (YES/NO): NO